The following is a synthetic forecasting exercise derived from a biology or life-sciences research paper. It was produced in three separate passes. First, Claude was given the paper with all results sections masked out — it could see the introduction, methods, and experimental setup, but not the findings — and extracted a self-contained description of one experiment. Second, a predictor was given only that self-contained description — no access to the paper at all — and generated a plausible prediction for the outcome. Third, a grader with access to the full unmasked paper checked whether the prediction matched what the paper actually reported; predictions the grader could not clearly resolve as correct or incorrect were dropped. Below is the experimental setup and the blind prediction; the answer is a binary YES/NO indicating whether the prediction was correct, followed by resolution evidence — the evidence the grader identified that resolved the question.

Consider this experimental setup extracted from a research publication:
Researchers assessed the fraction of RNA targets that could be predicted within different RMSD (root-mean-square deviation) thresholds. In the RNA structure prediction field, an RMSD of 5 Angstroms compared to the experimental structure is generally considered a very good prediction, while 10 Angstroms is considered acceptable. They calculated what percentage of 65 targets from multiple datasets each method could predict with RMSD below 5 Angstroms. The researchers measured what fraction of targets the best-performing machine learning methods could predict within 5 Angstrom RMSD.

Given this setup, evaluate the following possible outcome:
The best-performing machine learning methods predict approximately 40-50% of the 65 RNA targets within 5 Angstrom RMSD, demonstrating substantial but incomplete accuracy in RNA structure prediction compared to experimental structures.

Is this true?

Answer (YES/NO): YES